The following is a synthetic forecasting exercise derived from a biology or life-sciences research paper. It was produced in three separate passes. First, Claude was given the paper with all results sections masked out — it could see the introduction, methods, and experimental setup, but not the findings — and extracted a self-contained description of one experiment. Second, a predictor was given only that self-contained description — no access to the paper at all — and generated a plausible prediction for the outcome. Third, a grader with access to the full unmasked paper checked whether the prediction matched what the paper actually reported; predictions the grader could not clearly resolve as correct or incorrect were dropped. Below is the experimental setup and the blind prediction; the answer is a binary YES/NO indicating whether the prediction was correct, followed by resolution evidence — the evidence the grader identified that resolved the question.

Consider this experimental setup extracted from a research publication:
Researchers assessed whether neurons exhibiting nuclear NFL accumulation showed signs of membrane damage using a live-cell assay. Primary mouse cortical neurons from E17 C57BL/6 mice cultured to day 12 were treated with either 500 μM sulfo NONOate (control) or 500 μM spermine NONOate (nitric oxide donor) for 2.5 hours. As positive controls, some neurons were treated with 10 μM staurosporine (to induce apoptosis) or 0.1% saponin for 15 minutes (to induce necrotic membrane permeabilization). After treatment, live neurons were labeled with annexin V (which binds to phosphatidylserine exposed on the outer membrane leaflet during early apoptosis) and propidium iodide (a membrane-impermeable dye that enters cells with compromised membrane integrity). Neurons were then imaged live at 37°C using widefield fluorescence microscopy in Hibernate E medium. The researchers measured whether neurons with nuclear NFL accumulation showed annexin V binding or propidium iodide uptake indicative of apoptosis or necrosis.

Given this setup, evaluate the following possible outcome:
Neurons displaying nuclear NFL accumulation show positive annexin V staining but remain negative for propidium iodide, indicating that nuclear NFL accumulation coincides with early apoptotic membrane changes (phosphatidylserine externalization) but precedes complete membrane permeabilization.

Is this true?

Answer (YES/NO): NO